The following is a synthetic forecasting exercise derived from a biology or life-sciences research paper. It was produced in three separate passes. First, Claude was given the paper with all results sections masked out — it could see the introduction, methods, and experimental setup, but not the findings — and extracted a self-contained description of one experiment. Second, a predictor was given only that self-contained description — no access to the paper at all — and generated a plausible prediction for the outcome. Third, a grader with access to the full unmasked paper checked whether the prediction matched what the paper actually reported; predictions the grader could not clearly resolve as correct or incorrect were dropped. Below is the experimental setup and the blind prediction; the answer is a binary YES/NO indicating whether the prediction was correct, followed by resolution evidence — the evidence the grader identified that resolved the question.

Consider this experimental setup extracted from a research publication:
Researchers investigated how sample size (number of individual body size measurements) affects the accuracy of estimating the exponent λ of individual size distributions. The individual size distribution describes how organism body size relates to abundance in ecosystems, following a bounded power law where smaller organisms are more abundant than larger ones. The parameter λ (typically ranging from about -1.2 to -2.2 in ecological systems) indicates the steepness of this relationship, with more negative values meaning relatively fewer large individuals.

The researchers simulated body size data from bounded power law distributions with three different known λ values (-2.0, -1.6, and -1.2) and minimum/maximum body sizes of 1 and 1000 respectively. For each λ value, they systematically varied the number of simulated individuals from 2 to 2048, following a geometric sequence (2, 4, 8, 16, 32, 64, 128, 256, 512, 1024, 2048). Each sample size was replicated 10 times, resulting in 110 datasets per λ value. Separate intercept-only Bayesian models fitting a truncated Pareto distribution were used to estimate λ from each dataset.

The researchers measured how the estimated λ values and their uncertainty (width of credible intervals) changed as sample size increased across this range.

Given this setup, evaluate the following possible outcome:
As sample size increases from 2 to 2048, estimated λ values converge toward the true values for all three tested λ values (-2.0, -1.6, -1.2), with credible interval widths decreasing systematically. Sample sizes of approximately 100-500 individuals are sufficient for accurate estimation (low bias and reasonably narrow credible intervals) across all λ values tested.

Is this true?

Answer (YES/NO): YES